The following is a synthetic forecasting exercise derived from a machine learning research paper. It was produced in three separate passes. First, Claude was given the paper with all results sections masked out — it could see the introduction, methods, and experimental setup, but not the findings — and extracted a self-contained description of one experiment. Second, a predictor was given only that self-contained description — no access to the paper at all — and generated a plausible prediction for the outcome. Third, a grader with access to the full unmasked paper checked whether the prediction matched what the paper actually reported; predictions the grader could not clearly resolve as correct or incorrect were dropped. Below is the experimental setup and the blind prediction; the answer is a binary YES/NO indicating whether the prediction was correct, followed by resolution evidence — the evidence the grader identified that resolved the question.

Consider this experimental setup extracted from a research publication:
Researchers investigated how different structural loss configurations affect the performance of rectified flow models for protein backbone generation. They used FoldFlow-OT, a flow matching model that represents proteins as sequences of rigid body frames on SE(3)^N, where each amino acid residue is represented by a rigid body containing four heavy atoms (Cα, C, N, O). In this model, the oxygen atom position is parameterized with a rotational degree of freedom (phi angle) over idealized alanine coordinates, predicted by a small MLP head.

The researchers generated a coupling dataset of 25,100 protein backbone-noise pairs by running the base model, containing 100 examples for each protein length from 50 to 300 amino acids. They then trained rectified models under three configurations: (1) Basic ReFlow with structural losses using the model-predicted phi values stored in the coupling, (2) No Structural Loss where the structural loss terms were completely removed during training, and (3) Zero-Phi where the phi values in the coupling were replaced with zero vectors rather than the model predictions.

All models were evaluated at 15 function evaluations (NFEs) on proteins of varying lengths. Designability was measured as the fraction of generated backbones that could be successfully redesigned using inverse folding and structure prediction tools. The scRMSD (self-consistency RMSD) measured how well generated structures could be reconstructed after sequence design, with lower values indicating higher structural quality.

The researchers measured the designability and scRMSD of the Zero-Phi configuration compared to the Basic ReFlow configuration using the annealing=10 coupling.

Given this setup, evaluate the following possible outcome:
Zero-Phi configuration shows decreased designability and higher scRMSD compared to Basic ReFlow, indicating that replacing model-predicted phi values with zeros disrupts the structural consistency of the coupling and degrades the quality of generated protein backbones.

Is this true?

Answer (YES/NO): NO